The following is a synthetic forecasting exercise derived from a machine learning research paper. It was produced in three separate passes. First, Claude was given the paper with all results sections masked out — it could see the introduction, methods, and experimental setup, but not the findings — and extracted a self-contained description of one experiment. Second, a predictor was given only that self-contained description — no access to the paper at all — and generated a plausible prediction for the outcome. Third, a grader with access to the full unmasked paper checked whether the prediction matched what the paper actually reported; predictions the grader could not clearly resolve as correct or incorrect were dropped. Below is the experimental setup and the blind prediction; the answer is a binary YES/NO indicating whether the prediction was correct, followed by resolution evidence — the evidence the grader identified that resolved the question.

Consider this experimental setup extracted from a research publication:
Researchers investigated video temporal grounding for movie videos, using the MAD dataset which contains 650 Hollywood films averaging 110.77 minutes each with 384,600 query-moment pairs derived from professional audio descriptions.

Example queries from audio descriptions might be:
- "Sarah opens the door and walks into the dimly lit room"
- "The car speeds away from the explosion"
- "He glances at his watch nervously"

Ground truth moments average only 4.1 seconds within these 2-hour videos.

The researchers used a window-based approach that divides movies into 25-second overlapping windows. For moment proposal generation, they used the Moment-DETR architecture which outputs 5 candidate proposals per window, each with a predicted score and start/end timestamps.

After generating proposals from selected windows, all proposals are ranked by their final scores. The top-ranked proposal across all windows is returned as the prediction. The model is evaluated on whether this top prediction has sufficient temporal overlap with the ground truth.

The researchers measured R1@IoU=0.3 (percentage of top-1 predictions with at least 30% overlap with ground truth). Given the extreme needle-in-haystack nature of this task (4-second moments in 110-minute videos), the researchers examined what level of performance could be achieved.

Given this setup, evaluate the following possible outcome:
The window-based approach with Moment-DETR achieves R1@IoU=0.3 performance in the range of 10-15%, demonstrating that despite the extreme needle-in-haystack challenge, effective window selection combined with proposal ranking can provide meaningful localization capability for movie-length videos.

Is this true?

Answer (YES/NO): NO